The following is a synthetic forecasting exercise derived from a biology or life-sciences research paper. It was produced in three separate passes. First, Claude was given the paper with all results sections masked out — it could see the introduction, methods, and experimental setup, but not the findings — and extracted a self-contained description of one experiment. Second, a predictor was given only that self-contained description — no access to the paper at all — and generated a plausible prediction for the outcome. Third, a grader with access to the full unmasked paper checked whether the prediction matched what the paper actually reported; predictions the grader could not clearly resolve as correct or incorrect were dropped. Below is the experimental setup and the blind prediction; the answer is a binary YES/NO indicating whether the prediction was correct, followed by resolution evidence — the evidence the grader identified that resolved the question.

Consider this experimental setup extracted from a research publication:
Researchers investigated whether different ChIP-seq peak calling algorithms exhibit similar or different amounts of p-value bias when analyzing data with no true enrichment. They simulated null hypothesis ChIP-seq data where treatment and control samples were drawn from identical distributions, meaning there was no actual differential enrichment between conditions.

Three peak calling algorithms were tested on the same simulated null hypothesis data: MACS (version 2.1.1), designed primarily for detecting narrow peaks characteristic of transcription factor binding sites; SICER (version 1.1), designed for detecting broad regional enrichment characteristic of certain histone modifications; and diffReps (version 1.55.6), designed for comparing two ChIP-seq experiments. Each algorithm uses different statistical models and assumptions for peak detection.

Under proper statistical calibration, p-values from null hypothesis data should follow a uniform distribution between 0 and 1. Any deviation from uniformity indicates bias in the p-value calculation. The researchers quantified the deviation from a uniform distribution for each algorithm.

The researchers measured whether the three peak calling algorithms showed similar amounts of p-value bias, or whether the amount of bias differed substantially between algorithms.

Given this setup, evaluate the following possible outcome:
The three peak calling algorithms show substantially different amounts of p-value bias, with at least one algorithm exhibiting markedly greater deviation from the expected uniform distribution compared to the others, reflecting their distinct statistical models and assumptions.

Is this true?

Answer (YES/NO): YES